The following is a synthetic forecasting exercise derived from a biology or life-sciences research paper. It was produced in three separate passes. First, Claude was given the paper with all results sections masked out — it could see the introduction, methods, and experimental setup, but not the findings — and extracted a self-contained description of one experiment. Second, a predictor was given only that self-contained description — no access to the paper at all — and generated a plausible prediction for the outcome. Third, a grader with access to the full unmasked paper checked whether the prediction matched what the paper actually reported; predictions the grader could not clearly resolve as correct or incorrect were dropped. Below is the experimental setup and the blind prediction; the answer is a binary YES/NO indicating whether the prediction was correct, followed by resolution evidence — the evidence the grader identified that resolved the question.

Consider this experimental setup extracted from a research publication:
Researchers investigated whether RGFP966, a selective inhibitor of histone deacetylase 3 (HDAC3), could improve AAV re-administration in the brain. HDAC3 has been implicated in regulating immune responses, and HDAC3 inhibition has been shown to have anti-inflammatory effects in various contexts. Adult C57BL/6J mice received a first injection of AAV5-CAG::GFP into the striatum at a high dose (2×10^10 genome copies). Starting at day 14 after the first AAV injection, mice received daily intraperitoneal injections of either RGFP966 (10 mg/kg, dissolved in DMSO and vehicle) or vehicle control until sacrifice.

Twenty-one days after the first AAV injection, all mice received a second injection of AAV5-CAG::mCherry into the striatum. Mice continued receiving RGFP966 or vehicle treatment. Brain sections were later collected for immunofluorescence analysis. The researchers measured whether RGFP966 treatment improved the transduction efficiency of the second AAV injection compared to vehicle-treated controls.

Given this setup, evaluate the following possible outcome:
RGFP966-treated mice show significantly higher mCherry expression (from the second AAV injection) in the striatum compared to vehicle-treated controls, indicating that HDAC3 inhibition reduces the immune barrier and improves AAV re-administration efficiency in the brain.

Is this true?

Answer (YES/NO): NO